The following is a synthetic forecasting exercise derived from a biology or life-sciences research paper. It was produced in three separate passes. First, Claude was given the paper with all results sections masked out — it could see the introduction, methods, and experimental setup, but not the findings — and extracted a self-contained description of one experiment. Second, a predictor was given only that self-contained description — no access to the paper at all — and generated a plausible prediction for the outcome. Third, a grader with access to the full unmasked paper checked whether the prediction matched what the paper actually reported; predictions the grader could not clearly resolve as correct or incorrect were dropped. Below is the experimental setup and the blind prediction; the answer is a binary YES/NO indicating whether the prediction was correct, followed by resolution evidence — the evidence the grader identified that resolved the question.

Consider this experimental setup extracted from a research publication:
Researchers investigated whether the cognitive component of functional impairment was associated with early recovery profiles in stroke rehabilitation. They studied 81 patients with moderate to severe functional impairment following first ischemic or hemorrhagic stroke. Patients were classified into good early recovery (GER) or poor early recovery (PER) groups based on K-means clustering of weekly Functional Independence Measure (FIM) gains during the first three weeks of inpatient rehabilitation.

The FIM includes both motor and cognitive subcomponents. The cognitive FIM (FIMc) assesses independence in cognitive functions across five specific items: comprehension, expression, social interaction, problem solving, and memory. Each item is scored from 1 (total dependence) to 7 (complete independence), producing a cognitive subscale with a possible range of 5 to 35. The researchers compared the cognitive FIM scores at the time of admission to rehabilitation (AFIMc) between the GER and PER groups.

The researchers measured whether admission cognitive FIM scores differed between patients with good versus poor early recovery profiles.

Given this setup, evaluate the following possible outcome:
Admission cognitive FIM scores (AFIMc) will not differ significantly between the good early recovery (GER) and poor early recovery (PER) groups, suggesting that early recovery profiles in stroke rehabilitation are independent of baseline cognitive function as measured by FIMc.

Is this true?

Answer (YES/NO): YES